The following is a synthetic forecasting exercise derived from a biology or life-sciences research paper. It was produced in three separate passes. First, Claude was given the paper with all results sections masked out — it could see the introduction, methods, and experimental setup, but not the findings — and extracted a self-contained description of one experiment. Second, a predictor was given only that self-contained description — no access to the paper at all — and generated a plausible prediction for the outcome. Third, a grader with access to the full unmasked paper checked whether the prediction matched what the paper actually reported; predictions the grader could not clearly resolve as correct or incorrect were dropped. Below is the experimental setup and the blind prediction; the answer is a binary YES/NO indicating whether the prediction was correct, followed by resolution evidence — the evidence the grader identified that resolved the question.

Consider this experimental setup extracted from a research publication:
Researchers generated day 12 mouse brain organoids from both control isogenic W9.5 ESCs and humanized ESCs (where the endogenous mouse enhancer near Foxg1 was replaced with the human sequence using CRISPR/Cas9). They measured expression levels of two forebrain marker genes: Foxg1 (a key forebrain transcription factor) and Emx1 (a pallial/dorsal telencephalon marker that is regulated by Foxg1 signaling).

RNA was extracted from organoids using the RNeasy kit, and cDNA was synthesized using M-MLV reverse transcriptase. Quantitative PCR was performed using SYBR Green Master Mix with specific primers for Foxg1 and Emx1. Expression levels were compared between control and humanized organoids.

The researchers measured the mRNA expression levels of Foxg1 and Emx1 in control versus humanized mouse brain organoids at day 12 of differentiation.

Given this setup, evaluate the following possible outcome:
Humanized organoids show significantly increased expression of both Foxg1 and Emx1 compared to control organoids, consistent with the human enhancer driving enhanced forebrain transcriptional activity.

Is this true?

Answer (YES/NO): YES